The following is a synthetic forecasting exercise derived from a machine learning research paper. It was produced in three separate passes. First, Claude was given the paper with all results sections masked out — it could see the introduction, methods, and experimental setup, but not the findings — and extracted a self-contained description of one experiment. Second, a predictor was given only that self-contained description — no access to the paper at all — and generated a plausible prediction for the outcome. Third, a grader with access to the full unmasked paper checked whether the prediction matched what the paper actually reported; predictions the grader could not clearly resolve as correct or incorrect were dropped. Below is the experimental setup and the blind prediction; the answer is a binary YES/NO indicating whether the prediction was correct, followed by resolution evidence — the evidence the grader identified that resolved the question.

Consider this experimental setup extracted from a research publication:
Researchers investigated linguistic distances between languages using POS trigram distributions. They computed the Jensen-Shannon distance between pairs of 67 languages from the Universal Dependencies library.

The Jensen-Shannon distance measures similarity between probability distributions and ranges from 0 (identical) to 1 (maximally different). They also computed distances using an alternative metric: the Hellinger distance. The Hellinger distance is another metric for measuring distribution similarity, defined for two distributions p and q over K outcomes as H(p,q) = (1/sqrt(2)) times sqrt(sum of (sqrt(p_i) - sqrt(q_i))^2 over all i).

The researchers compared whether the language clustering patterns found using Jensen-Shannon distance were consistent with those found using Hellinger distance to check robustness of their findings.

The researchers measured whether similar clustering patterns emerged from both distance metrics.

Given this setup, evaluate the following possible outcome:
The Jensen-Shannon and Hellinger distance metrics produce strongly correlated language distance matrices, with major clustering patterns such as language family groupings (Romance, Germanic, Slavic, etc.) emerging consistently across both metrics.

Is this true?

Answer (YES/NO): YES